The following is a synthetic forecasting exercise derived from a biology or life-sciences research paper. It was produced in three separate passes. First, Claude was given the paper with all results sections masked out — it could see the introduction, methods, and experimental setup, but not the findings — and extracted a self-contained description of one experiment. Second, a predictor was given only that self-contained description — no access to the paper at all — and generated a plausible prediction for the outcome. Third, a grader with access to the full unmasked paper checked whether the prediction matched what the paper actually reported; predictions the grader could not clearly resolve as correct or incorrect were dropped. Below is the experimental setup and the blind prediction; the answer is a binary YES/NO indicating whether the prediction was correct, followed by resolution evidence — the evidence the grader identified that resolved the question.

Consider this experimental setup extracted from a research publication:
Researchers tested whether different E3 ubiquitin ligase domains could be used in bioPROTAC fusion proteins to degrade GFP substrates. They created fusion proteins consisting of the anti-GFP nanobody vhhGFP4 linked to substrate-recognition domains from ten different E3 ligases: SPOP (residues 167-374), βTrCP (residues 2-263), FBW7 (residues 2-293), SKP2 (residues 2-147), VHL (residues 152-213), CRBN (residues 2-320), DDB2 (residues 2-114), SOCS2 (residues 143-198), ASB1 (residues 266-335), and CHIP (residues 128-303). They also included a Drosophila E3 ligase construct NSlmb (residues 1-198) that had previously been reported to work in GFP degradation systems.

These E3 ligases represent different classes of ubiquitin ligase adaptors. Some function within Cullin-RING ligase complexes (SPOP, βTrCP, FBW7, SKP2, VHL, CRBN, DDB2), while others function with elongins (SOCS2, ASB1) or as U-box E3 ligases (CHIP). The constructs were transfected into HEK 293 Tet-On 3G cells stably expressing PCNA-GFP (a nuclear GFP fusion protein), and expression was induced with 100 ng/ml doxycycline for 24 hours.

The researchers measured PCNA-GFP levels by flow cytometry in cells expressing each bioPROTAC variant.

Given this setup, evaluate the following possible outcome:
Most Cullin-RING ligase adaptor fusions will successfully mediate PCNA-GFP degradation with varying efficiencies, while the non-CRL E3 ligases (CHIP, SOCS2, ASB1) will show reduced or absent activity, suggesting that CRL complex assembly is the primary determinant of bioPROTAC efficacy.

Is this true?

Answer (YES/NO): NO